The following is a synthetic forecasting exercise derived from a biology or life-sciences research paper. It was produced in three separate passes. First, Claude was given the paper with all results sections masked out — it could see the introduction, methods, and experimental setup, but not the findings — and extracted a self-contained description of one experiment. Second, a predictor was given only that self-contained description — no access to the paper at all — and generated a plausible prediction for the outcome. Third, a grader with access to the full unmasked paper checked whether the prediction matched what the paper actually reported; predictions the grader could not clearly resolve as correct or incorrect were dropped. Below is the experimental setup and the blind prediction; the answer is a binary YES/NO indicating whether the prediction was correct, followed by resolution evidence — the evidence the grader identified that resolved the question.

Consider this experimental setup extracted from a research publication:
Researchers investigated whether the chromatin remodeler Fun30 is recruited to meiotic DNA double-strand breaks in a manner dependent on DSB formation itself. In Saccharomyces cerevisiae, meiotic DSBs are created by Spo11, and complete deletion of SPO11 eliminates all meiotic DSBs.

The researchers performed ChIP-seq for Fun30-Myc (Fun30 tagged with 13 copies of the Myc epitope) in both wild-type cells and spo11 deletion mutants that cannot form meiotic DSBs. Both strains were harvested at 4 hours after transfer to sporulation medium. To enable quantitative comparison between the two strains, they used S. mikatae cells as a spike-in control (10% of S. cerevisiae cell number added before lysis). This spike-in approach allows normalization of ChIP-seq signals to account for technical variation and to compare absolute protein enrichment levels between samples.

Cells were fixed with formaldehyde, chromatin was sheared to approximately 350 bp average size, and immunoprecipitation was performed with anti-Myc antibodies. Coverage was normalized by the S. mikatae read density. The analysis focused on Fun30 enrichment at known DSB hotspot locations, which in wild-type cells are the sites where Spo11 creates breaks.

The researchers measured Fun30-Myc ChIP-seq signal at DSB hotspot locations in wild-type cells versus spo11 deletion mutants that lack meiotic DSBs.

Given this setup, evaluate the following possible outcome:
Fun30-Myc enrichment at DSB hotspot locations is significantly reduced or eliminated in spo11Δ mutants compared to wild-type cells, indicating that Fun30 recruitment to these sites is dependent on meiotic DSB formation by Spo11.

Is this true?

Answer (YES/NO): YES